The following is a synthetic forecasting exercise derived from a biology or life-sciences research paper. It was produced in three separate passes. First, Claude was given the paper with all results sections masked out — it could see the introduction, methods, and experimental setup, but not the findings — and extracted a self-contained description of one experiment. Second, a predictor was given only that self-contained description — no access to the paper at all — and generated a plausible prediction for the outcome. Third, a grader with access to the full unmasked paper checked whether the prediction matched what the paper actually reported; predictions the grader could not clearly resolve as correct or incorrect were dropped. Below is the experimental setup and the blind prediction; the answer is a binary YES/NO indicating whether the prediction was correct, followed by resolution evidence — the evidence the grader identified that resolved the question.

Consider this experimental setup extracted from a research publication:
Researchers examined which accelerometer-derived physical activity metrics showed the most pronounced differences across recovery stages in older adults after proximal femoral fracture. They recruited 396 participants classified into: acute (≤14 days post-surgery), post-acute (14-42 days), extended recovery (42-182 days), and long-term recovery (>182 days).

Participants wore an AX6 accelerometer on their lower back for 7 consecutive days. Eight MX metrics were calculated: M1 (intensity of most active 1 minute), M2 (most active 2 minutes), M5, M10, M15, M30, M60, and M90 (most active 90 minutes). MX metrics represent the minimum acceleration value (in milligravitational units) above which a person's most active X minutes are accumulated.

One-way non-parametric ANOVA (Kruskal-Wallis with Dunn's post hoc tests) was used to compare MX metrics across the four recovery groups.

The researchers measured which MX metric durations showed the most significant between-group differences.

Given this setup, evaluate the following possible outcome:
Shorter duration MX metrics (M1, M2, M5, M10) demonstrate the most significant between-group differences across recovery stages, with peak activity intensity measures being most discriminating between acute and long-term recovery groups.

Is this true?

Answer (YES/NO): NO